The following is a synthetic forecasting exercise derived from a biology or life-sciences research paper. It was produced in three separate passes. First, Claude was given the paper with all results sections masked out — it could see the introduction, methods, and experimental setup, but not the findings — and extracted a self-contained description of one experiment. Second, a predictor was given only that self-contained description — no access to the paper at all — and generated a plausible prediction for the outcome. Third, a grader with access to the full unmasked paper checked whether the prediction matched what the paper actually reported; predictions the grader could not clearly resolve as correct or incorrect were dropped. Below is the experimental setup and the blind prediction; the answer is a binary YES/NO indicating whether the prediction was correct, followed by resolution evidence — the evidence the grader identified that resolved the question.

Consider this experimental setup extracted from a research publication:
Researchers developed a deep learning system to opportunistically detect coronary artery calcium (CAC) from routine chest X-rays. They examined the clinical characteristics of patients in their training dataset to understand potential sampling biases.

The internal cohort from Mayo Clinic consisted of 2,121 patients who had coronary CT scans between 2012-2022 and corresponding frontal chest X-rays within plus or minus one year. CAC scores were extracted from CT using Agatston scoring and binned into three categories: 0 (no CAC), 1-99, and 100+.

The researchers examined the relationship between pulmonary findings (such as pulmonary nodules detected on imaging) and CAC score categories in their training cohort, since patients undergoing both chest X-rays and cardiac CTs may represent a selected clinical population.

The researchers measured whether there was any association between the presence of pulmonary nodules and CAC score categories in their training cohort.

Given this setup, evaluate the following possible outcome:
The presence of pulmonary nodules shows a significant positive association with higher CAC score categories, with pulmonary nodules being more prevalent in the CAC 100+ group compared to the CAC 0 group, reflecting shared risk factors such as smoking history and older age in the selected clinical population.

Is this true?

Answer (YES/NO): NO